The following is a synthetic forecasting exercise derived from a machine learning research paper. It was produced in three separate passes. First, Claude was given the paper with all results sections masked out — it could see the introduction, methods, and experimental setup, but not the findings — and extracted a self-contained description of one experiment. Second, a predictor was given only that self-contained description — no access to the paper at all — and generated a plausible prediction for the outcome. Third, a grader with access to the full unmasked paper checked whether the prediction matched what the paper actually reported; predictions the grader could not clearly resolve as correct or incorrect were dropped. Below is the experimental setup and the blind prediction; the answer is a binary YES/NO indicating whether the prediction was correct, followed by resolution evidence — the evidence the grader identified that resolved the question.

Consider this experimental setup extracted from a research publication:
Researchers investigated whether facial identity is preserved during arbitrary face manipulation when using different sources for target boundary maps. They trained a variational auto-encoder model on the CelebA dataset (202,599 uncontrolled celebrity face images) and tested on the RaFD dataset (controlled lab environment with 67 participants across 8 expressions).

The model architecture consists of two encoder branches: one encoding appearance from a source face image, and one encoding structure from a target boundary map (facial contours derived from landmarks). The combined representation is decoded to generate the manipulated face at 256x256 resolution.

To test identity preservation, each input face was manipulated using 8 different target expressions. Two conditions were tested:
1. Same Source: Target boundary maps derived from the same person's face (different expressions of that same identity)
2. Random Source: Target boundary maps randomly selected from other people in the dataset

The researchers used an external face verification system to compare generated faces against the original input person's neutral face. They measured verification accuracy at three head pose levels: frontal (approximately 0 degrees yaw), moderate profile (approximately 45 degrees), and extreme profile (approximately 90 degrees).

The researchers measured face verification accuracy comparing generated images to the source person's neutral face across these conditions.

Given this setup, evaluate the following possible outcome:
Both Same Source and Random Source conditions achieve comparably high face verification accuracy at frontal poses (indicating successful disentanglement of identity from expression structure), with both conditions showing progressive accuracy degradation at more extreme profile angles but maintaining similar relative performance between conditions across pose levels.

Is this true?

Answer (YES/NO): NO